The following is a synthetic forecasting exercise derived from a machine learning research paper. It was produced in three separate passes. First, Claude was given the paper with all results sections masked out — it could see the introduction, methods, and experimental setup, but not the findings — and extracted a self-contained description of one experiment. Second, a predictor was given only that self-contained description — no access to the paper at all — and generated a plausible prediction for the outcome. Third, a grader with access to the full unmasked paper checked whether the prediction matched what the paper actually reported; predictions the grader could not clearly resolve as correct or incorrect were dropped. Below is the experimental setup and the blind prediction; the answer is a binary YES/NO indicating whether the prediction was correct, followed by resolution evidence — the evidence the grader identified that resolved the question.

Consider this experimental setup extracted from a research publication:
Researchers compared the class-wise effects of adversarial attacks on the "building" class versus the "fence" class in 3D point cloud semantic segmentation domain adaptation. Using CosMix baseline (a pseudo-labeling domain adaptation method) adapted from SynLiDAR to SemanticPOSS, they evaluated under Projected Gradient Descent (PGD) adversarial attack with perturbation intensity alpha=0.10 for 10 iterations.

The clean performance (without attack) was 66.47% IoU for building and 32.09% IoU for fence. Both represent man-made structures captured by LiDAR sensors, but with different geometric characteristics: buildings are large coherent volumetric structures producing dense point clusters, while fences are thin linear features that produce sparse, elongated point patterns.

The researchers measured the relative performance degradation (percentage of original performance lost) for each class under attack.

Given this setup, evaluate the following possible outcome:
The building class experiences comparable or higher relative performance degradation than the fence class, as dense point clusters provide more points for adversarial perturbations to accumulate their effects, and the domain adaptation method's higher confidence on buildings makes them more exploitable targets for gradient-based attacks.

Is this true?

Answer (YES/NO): YES